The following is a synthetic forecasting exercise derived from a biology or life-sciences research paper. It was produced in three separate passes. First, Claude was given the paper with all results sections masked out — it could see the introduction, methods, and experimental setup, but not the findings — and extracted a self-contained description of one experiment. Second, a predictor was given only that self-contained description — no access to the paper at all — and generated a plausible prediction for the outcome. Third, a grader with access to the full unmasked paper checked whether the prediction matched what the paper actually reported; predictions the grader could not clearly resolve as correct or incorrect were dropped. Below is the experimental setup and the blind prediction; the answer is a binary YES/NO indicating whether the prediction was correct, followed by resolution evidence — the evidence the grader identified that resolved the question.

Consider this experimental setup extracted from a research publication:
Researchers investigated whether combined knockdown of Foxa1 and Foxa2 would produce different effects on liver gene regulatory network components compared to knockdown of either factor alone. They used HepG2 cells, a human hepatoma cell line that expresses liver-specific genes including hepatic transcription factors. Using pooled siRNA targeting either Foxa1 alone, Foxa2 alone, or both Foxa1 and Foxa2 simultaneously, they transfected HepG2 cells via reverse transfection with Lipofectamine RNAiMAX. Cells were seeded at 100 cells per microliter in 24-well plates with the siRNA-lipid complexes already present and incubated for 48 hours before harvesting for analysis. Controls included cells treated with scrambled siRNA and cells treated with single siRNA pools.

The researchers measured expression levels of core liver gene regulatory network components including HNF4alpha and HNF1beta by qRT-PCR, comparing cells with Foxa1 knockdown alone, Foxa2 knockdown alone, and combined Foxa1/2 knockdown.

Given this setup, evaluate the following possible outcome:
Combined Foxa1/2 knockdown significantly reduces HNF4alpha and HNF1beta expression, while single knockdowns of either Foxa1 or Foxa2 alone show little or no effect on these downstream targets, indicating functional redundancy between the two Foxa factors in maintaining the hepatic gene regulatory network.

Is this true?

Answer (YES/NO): NO